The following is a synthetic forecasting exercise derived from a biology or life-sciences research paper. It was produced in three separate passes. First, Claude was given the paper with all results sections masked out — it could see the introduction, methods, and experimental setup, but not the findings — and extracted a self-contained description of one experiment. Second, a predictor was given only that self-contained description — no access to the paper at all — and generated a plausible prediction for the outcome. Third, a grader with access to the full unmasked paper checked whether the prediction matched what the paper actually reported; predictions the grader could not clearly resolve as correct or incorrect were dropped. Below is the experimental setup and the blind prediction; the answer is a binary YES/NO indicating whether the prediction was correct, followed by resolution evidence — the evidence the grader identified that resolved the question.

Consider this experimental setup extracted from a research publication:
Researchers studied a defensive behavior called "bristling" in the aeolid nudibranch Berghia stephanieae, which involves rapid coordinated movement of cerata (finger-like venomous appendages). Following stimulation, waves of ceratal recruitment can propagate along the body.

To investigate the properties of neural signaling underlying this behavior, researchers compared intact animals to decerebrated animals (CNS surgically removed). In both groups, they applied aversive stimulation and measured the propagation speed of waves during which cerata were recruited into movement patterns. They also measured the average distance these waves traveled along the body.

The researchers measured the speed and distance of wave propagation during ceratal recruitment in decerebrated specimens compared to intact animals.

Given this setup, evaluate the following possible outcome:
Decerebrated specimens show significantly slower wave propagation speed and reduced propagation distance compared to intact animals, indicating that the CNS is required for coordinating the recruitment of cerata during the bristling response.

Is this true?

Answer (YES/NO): YES